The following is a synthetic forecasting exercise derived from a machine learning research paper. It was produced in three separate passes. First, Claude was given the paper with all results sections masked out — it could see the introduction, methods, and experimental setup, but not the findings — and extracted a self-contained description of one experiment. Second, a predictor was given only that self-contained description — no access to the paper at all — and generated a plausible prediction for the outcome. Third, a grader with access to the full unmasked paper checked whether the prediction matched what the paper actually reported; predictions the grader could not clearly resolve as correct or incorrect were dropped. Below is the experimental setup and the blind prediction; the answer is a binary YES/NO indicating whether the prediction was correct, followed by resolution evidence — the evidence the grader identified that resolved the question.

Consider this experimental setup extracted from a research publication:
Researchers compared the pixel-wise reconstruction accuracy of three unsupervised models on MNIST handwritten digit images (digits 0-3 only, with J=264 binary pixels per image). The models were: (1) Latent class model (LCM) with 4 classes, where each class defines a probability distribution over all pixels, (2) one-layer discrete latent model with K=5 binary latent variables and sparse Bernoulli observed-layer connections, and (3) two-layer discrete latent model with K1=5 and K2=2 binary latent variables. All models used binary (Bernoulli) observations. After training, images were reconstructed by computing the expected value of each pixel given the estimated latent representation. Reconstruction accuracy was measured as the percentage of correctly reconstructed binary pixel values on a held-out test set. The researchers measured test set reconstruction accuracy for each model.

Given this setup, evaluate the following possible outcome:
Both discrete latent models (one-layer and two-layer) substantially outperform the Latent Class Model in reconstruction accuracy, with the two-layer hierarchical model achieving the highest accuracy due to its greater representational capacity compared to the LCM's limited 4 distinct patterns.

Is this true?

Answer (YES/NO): YES